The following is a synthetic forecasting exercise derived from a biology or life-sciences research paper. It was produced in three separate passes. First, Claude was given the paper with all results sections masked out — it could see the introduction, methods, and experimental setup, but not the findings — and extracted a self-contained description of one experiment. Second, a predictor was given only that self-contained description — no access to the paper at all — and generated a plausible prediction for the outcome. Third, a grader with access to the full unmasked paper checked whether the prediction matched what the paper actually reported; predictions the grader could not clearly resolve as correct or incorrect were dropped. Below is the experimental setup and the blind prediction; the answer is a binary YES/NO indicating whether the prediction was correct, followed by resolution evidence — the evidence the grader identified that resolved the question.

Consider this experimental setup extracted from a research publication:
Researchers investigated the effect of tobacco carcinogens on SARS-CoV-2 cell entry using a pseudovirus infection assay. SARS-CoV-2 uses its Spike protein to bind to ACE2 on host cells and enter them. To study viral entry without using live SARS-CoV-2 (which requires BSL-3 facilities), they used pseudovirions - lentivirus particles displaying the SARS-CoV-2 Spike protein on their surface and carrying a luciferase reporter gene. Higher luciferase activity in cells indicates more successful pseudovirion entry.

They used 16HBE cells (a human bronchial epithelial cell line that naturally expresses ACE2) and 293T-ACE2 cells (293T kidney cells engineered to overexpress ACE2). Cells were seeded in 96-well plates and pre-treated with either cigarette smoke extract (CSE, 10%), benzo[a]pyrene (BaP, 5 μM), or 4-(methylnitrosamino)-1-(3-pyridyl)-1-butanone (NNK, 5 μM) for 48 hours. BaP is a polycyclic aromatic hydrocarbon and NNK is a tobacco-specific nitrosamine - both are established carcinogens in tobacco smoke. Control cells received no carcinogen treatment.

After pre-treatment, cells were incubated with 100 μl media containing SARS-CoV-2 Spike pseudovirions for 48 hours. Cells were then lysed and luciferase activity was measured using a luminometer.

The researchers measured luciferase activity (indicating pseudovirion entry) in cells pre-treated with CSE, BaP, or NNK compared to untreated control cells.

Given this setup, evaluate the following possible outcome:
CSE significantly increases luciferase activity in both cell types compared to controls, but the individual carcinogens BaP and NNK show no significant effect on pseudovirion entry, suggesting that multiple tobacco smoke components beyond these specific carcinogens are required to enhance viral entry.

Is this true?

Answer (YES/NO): NO